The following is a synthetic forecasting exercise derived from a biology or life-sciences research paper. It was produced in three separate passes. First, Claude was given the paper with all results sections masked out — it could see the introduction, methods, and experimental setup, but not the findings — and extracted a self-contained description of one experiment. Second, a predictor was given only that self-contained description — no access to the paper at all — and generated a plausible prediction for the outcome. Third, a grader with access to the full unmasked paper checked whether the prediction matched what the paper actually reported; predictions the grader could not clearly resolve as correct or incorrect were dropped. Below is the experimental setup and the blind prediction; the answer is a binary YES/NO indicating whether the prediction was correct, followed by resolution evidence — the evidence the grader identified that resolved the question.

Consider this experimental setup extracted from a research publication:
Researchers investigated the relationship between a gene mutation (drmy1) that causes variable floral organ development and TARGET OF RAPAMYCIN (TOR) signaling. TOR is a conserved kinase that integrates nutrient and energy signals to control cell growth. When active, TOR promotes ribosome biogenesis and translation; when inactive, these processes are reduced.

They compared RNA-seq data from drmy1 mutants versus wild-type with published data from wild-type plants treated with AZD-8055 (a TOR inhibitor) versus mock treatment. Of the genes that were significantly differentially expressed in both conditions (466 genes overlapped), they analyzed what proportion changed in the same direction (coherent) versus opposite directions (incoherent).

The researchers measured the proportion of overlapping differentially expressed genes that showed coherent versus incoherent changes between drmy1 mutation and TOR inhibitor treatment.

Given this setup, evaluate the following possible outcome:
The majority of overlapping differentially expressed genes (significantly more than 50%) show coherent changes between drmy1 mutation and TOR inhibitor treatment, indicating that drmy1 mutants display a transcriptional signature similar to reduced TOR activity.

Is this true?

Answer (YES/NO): YES